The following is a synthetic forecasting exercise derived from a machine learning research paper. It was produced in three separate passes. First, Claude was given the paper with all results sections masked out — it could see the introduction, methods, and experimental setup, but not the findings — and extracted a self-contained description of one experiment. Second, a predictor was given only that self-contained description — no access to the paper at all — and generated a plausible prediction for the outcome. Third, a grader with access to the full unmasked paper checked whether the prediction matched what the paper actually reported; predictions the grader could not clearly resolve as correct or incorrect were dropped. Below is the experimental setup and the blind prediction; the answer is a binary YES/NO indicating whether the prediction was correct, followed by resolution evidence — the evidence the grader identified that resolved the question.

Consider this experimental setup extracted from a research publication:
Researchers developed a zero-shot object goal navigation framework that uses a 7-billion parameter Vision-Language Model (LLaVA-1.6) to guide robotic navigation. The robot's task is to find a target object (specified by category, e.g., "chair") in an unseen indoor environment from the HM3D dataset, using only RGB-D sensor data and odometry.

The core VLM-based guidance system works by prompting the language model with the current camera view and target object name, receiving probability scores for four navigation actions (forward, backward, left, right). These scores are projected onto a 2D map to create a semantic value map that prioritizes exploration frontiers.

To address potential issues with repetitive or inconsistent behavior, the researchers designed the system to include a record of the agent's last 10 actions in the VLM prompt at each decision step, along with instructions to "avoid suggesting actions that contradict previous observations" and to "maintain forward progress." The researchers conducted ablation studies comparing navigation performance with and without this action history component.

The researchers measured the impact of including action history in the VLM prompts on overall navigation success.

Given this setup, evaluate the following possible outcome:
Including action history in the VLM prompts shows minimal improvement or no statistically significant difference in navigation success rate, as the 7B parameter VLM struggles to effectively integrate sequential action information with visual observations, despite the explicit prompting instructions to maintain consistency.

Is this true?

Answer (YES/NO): NO